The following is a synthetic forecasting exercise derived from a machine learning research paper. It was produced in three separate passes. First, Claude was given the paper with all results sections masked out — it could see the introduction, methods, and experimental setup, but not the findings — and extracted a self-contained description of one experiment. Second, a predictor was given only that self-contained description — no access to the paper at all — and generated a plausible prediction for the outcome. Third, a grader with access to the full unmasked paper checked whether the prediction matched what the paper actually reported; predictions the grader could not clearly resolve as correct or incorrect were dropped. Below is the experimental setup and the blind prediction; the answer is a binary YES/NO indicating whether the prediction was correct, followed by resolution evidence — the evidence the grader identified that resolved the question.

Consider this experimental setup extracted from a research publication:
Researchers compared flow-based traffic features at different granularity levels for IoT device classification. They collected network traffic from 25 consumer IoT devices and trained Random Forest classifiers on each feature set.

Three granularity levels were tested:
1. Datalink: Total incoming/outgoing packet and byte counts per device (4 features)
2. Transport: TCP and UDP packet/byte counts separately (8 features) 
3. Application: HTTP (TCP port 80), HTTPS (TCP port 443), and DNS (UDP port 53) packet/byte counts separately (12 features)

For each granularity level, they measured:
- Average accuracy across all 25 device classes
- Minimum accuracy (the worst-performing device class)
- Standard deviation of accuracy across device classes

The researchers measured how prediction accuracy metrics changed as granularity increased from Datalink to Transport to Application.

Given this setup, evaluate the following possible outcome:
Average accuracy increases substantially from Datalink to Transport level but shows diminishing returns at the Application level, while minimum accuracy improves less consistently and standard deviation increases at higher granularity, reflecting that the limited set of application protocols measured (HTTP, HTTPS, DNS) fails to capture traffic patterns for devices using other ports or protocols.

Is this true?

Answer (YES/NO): NO